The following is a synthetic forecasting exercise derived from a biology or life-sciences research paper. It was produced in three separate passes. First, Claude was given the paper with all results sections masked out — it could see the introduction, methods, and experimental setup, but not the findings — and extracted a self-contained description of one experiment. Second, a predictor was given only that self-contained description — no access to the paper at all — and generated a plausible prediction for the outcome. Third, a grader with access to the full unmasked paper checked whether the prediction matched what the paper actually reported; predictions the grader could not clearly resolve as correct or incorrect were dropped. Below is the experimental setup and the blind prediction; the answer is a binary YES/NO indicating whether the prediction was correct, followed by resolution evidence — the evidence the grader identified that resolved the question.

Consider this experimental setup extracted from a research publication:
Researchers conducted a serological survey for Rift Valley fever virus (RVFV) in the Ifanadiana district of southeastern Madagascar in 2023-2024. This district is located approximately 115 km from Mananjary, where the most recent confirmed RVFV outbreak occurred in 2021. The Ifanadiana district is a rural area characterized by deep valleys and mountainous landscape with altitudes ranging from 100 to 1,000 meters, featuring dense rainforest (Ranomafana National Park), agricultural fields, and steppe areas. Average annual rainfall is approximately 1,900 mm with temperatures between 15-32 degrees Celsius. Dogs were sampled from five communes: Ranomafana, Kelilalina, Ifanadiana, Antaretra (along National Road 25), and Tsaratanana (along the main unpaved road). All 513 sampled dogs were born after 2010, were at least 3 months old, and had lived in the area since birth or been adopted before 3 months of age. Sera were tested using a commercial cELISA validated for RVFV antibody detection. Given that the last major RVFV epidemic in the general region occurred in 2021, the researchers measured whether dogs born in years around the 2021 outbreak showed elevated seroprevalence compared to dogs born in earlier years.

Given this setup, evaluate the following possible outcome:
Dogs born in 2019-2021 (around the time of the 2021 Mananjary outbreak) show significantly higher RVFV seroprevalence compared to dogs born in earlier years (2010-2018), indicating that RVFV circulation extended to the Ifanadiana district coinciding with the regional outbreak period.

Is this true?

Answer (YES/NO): YES